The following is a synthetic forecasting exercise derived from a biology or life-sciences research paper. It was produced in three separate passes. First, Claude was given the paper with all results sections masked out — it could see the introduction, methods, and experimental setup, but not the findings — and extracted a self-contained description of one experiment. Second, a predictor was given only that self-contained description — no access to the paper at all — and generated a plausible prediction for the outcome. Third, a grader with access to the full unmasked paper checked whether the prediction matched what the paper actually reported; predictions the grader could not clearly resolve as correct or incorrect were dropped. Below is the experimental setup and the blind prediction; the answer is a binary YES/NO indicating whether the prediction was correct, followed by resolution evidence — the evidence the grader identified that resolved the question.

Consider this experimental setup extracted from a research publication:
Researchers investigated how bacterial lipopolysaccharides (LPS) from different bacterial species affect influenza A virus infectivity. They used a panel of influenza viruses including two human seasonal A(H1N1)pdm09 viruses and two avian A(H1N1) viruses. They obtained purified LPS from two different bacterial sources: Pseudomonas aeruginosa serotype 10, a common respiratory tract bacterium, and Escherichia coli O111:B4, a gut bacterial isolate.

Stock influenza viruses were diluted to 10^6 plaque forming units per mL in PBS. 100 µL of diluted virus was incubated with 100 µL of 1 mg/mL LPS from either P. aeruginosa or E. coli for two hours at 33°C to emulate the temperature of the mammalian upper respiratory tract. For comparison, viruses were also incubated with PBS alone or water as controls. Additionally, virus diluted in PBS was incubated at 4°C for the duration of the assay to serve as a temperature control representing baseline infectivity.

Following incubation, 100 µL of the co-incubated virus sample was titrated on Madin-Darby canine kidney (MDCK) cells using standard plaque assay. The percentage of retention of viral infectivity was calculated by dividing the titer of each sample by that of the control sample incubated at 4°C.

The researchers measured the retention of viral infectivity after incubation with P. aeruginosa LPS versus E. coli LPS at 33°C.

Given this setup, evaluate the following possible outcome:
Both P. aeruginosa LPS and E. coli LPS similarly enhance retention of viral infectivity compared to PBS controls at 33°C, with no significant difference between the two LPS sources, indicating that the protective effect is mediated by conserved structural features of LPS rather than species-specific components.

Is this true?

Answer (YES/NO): NO